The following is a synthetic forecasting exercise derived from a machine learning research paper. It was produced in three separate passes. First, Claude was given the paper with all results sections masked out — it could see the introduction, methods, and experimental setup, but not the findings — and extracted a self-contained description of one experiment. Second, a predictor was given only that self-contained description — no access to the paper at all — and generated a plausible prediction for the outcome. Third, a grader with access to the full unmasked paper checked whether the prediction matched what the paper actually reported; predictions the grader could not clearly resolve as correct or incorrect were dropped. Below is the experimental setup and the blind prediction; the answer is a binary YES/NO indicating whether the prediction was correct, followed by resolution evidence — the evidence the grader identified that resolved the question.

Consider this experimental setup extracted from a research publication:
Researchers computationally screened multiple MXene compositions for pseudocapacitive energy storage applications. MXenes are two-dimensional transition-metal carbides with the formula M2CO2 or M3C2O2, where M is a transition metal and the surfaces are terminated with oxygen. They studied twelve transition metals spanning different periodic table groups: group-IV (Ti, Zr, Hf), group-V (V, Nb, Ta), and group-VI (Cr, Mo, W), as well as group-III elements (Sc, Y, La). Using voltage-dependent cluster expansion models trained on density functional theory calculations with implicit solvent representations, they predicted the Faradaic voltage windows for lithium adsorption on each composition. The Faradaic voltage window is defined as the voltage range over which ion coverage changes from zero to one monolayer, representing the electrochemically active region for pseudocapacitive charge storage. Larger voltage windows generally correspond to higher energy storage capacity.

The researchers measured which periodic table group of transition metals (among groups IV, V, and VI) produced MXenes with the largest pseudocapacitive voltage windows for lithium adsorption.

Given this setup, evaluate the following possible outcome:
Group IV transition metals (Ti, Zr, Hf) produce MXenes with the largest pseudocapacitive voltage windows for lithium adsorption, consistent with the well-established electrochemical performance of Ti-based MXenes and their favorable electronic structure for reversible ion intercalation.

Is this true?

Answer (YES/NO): NO